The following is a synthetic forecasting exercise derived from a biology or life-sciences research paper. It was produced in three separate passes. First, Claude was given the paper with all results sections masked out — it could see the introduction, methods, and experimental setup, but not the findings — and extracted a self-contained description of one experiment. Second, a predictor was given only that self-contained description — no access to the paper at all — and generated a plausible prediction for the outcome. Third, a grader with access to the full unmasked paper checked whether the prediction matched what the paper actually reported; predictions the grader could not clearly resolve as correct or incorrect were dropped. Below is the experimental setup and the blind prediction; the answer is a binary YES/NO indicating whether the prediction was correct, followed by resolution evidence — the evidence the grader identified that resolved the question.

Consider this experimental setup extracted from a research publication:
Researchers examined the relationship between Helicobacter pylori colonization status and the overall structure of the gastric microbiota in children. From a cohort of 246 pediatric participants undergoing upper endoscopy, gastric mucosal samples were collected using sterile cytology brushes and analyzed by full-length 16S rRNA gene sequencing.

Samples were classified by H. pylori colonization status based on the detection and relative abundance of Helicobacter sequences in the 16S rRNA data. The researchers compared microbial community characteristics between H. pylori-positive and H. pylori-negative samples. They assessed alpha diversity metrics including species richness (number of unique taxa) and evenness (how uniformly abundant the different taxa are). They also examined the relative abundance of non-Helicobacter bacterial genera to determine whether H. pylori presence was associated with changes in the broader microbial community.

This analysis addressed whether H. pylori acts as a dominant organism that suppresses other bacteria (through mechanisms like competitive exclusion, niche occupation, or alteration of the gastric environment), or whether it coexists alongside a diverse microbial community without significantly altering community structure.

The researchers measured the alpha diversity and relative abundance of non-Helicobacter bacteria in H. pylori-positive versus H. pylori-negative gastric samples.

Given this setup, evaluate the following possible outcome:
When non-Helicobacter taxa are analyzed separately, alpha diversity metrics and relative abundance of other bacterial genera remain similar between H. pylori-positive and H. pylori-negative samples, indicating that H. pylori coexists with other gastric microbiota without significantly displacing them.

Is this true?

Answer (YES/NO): NO